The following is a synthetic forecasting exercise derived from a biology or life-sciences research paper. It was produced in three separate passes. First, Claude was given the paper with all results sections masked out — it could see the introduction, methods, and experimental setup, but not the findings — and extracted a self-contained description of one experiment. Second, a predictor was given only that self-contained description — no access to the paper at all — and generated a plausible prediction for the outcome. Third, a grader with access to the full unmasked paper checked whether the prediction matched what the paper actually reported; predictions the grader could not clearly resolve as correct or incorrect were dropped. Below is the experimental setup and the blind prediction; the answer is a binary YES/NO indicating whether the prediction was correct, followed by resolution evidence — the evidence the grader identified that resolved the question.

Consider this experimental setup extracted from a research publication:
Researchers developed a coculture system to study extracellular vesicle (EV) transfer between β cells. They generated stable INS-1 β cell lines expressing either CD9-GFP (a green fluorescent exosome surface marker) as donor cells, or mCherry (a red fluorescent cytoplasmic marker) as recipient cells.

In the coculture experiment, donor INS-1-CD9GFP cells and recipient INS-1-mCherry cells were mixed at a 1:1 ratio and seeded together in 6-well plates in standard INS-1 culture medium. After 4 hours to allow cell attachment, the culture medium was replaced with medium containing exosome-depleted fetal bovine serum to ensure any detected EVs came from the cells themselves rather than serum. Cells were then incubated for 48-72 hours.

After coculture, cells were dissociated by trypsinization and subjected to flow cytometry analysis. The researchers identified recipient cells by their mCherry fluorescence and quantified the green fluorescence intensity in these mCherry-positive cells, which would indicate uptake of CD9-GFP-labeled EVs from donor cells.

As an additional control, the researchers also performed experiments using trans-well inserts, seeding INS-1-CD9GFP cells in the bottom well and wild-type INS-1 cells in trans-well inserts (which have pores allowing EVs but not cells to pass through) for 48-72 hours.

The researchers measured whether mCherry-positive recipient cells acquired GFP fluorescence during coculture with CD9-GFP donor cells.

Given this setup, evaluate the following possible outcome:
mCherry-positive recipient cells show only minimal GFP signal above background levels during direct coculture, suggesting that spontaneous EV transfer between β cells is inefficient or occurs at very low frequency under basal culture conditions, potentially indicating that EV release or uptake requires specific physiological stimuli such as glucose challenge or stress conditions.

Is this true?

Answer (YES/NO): NO